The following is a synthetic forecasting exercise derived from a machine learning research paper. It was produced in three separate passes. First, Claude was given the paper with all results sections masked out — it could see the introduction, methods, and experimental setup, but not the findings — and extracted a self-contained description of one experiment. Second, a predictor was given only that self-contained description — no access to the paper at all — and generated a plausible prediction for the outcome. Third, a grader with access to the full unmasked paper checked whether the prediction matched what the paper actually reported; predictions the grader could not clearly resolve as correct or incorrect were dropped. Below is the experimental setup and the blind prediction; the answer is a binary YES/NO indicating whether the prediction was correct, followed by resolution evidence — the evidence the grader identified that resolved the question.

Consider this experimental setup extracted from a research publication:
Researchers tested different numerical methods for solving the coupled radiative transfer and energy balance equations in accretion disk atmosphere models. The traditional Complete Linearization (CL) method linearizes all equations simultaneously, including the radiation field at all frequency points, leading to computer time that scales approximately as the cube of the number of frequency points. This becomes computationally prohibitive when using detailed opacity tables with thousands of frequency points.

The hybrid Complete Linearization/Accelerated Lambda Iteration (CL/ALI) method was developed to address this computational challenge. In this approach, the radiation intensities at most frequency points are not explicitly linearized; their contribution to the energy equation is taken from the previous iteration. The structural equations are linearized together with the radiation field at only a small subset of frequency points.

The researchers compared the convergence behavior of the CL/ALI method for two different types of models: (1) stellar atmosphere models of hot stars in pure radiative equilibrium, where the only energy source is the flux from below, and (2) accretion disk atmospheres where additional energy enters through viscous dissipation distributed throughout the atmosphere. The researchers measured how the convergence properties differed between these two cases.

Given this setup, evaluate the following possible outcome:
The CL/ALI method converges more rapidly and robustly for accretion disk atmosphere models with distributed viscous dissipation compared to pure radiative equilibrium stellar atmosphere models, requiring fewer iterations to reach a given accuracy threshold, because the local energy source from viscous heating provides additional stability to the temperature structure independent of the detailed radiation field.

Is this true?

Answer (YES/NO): NO